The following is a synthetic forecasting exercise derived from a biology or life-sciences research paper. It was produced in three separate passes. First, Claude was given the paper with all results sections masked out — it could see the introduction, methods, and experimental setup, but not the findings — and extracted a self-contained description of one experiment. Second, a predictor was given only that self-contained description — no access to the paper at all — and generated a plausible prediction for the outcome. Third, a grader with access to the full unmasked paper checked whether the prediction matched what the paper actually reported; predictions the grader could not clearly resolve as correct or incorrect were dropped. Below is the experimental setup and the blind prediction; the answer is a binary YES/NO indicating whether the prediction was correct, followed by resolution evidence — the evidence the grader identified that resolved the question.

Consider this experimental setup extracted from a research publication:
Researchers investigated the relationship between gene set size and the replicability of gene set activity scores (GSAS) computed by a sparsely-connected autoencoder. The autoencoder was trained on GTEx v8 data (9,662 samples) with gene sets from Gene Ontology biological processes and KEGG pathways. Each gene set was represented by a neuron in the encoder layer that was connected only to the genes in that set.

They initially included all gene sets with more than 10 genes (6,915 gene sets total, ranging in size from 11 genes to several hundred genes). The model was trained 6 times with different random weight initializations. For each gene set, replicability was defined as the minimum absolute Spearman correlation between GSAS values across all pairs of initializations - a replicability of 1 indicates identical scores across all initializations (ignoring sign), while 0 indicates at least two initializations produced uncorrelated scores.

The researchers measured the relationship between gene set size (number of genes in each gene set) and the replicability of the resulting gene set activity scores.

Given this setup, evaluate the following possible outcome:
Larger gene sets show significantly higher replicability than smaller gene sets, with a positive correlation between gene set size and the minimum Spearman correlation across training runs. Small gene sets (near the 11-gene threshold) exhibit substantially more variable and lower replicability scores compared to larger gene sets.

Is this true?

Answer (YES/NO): NO